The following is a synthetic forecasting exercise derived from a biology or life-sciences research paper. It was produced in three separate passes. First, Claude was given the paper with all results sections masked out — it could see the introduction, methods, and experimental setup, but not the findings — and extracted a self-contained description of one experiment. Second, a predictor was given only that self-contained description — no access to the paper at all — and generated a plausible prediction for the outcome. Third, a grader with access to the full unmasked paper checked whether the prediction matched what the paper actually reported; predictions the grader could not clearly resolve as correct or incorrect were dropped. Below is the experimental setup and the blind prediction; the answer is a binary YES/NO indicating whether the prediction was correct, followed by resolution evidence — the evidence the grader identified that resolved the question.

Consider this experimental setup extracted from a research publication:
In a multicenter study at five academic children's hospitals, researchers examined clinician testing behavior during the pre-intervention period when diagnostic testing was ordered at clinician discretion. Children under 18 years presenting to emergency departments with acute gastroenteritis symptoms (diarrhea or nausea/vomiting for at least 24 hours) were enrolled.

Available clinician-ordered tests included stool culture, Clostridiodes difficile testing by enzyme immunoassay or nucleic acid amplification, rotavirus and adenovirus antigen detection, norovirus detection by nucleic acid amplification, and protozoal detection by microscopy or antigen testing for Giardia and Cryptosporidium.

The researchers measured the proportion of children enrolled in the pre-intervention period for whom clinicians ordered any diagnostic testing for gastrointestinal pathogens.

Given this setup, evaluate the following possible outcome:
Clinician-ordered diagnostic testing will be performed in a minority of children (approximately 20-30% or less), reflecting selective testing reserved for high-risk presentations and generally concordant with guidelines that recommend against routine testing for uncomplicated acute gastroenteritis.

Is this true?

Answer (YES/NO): NO